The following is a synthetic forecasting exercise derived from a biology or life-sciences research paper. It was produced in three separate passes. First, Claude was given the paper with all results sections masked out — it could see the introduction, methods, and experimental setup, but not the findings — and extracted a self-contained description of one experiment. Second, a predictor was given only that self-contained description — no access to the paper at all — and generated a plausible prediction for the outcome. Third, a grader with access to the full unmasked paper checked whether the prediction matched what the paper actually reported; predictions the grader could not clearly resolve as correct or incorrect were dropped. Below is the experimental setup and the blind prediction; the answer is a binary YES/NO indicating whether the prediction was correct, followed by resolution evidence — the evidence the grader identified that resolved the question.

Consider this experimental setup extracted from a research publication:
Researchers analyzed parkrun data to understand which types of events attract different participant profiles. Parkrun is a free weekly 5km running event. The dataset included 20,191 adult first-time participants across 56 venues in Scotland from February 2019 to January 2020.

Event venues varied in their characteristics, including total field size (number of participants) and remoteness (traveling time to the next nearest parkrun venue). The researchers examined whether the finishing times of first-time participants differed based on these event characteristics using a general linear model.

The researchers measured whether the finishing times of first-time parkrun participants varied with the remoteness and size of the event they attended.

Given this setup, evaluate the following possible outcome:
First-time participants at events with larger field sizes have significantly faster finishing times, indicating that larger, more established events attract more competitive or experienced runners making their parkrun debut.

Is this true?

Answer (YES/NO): YES